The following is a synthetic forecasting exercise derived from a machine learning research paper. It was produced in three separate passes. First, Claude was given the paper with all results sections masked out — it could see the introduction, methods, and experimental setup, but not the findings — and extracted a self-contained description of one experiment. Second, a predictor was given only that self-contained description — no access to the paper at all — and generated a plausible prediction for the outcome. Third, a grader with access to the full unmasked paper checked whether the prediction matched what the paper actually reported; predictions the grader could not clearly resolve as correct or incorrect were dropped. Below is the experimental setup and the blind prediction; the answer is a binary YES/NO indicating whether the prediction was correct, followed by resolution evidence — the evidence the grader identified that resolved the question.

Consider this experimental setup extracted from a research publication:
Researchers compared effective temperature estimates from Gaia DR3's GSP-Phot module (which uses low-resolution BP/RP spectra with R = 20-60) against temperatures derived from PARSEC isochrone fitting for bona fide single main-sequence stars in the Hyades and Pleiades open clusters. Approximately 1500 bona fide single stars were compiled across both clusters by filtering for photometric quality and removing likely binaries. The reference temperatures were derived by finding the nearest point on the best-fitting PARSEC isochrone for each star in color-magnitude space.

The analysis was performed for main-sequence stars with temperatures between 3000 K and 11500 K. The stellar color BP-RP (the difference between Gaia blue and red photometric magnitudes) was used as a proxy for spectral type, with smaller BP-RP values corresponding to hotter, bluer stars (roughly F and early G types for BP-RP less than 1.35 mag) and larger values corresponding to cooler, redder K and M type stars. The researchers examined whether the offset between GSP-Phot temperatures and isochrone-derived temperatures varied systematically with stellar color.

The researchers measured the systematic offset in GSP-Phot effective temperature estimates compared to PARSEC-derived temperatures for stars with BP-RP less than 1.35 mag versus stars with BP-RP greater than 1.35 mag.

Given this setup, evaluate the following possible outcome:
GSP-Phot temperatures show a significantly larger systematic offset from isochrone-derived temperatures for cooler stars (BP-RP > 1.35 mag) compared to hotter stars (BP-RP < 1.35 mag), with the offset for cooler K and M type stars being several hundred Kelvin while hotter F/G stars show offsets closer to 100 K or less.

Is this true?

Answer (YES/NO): NO